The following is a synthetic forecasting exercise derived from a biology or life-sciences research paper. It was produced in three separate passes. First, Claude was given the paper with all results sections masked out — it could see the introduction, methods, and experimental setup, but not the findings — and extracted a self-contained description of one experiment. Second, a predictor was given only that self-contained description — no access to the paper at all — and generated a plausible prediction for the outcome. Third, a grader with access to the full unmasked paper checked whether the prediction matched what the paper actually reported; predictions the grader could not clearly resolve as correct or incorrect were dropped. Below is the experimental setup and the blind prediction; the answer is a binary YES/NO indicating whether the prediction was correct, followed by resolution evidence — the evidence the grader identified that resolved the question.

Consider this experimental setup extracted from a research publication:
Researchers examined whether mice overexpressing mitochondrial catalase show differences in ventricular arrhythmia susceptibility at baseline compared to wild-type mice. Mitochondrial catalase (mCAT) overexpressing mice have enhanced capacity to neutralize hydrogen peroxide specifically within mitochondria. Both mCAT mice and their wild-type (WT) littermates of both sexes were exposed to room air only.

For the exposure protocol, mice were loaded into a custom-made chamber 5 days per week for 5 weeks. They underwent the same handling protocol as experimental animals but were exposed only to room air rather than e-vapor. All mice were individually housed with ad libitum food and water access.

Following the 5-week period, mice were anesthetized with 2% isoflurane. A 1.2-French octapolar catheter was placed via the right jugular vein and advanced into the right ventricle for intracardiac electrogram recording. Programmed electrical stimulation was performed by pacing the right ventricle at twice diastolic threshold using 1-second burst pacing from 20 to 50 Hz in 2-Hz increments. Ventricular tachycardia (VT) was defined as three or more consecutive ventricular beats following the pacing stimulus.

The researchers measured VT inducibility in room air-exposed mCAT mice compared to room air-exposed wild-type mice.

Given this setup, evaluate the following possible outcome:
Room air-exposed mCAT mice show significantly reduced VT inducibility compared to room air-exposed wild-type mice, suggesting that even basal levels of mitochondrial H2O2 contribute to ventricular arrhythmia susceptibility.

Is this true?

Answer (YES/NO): NO